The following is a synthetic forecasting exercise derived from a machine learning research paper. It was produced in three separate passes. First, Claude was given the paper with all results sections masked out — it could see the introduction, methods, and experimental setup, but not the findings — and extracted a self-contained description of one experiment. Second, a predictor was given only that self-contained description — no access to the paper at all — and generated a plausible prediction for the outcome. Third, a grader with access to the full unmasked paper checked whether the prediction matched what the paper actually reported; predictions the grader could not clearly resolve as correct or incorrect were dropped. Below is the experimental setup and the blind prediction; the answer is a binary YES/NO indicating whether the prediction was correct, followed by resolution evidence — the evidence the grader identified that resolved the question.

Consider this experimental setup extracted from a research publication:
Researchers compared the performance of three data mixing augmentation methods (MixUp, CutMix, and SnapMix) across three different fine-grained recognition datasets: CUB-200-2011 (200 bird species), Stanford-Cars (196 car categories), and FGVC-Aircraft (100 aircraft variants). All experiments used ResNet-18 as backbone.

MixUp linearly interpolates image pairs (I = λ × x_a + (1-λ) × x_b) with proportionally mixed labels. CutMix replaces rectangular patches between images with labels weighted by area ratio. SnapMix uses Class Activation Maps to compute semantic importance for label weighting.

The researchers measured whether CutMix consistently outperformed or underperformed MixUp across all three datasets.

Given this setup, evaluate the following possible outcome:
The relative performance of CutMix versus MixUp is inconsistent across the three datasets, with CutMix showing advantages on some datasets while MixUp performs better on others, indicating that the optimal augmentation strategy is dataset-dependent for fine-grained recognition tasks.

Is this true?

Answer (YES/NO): YES